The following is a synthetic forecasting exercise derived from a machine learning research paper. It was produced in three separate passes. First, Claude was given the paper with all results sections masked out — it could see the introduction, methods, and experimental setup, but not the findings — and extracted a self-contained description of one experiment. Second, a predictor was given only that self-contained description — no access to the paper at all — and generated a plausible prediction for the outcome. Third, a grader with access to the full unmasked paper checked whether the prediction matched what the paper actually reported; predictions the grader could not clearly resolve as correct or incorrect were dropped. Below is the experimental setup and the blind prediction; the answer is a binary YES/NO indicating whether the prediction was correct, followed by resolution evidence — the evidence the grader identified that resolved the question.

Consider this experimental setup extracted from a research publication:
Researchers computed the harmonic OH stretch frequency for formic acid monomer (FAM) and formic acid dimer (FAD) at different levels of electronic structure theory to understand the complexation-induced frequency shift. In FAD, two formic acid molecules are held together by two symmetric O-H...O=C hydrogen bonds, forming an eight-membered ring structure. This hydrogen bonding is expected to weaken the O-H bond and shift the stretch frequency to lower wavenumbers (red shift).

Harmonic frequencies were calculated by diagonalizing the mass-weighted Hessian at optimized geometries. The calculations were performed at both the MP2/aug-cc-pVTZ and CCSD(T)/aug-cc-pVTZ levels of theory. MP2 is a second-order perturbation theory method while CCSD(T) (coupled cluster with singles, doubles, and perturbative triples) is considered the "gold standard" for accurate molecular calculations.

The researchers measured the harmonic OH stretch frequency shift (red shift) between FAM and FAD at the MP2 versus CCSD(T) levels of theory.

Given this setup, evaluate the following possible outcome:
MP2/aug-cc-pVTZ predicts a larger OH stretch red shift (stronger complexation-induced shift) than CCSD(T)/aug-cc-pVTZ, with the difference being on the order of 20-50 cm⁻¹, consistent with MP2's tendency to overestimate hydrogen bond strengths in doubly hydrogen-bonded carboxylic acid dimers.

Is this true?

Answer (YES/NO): NO